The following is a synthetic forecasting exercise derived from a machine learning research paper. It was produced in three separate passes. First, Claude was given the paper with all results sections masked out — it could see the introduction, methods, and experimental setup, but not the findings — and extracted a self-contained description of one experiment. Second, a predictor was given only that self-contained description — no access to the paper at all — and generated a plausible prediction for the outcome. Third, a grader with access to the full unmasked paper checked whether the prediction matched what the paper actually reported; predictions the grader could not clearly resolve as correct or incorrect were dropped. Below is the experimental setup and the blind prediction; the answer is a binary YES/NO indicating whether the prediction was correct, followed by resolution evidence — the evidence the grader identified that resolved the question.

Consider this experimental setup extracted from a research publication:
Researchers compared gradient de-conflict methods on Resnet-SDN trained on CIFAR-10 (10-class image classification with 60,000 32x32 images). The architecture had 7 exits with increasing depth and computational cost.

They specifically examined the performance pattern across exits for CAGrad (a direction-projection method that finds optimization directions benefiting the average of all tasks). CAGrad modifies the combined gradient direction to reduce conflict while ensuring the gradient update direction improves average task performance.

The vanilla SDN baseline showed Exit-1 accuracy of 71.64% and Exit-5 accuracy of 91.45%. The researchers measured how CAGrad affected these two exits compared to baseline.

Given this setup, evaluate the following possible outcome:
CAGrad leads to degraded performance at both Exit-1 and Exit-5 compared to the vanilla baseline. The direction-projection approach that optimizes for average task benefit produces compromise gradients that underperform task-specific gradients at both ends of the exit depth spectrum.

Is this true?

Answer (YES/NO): NO